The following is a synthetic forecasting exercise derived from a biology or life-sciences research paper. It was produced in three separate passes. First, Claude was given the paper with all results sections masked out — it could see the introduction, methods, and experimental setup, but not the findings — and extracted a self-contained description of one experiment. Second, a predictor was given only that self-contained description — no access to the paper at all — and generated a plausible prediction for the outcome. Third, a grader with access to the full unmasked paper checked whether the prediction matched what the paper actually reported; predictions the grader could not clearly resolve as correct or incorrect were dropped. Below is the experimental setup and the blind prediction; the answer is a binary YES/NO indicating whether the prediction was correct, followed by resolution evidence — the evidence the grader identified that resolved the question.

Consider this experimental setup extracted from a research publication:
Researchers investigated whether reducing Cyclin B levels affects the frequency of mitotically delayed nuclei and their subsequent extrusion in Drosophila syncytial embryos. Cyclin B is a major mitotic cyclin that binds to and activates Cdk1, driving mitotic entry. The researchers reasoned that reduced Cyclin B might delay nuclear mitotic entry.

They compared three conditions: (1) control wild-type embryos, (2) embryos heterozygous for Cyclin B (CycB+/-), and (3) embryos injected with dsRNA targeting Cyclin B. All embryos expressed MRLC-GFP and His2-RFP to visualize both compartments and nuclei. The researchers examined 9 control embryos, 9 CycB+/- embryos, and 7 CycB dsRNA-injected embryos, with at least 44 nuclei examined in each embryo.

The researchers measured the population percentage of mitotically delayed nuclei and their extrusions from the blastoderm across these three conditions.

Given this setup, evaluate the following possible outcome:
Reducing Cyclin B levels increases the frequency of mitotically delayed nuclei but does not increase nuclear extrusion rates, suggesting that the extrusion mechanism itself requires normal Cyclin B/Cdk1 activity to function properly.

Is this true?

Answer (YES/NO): NO